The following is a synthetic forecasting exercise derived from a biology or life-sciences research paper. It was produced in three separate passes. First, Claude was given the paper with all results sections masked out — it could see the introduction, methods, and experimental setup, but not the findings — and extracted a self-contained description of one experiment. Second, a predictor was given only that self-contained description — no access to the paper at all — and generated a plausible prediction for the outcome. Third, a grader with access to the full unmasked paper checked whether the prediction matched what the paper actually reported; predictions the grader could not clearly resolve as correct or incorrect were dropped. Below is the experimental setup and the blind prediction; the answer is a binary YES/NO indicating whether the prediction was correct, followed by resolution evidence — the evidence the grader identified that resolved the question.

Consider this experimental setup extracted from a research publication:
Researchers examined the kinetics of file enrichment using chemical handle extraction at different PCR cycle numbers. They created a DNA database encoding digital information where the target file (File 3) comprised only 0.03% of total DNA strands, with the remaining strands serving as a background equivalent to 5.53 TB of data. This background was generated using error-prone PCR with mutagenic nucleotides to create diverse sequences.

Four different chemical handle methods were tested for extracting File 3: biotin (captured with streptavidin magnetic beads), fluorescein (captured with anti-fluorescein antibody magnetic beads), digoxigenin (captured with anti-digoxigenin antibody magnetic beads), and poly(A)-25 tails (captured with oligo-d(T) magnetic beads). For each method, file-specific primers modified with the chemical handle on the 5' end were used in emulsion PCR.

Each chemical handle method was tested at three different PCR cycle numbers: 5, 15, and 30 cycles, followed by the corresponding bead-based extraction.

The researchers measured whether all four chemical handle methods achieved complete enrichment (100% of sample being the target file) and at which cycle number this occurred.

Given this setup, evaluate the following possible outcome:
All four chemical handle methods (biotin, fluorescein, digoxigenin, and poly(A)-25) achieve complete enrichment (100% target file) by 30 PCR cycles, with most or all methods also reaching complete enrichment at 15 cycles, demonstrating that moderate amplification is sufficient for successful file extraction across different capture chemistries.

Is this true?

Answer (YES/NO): NO